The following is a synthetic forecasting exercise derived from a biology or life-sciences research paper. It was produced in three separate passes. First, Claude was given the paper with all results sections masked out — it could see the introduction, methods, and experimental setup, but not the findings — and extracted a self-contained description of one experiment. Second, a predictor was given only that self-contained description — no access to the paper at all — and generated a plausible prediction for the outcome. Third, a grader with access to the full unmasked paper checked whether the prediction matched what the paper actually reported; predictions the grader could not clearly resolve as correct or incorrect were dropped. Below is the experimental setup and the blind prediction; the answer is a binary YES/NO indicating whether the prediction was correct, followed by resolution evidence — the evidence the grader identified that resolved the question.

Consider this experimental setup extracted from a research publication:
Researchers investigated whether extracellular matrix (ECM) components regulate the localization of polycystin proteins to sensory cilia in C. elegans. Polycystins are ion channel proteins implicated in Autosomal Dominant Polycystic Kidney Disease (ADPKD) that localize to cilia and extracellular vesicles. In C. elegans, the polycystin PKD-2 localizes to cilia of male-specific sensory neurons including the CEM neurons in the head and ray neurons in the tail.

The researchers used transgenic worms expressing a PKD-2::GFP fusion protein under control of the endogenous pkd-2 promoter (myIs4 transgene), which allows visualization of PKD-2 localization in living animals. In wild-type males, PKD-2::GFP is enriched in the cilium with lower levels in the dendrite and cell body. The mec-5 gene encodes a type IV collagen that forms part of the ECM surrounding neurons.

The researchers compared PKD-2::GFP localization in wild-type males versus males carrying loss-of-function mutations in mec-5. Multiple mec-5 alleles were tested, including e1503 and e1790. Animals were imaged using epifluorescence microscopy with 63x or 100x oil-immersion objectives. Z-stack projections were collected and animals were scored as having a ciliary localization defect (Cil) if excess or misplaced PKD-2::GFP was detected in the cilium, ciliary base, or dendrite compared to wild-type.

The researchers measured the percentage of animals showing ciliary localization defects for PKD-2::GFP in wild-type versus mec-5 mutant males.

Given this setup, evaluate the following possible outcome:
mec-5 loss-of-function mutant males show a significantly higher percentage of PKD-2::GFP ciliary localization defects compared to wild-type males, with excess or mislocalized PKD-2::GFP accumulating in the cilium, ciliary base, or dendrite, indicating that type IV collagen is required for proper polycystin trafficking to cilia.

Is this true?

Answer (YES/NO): YES